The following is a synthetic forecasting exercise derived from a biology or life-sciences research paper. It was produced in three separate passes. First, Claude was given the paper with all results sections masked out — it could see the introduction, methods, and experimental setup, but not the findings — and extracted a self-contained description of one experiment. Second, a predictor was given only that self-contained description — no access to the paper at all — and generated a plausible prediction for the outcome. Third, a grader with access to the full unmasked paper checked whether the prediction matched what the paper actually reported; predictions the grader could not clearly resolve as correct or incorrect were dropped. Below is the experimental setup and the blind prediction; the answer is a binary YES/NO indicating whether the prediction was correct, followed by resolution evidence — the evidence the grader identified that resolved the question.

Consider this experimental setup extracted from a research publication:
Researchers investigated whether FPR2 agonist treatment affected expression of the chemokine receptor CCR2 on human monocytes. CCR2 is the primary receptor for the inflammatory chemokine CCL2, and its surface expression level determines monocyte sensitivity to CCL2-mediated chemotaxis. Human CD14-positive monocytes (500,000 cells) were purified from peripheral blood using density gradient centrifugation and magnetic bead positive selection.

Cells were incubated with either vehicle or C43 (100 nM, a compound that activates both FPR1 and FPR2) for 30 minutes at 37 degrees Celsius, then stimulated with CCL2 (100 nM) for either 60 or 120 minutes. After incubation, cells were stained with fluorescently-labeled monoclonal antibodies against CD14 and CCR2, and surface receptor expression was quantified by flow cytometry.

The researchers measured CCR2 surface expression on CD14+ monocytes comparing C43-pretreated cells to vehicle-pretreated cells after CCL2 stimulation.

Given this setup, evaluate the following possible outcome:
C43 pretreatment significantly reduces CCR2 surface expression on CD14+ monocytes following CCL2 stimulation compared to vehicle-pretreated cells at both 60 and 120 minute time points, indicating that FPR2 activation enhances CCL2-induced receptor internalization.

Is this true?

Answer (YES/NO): NO